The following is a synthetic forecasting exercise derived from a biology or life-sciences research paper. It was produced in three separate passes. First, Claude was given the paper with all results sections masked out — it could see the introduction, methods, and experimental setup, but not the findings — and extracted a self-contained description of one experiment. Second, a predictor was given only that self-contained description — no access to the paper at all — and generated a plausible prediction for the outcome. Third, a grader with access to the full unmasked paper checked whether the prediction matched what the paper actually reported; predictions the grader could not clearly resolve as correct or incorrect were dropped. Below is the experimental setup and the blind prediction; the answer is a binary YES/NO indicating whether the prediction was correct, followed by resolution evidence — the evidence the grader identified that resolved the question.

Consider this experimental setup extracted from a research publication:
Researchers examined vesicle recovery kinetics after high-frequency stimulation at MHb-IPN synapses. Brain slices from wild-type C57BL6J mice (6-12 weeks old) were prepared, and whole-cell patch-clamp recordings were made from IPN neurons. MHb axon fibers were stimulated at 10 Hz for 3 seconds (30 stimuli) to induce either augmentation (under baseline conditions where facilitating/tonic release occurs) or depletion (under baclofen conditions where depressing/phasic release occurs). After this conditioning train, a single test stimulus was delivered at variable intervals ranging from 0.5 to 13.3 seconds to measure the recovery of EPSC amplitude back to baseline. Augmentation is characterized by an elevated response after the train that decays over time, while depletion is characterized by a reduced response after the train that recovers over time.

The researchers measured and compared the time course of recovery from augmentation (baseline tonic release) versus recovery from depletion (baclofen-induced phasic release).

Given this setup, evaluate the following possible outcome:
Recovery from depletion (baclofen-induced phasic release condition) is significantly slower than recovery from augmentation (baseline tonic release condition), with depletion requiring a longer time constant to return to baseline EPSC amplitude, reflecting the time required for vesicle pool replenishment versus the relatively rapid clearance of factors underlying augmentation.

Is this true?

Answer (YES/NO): NO